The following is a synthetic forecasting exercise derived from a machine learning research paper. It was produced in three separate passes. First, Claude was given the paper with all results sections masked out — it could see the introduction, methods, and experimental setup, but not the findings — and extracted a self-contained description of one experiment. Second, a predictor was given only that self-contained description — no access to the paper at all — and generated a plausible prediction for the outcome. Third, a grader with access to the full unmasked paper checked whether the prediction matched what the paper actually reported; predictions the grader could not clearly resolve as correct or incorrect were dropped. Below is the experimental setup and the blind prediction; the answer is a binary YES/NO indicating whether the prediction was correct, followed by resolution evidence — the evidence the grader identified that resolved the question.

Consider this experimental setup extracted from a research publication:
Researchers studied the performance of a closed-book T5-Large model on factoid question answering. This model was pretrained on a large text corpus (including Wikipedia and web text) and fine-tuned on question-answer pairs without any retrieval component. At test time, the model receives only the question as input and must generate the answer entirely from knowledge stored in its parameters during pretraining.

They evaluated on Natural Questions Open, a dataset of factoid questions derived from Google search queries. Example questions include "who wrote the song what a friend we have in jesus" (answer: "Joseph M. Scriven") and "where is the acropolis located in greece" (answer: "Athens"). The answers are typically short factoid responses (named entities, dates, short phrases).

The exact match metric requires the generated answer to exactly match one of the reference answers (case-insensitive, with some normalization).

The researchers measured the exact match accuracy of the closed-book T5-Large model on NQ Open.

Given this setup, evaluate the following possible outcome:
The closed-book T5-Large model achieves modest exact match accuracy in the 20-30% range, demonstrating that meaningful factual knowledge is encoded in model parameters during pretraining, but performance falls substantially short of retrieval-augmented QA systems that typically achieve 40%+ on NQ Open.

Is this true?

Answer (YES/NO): YES